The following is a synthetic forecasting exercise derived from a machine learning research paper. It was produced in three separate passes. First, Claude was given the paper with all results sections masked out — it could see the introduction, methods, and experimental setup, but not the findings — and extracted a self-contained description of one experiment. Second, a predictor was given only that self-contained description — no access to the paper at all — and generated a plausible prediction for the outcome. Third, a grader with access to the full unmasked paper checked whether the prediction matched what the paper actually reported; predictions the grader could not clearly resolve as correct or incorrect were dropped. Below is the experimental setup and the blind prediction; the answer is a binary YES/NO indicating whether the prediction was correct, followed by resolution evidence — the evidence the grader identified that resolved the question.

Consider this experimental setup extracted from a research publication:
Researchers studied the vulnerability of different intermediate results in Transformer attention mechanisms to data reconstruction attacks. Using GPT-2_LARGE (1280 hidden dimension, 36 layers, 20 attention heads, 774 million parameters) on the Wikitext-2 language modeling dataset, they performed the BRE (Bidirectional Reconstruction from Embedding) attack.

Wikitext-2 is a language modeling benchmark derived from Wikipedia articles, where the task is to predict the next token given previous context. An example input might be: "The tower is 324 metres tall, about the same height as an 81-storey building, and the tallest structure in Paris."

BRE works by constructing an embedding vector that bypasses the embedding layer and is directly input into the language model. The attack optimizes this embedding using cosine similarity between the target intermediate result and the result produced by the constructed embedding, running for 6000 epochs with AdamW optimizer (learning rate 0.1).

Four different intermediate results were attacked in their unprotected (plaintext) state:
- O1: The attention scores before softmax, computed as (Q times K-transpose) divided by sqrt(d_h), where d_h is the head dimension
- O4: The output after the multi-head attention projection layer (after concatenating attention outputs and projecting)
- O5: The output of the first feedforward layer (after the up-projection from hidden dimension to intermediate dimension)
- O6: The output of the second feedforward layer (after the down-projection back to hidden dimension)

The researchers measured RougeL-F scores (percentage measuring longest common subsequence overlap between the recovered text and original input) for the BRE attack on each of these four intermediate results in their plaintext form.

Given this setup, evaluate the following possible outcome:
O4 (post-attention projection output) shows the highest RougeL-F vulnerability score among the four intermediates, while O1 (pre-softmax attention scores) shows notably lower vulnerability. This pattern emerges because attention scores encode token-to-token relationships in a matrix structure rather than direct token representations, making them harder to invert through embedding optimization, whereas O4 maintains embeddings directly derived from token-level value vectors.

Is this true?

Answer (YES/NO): NO